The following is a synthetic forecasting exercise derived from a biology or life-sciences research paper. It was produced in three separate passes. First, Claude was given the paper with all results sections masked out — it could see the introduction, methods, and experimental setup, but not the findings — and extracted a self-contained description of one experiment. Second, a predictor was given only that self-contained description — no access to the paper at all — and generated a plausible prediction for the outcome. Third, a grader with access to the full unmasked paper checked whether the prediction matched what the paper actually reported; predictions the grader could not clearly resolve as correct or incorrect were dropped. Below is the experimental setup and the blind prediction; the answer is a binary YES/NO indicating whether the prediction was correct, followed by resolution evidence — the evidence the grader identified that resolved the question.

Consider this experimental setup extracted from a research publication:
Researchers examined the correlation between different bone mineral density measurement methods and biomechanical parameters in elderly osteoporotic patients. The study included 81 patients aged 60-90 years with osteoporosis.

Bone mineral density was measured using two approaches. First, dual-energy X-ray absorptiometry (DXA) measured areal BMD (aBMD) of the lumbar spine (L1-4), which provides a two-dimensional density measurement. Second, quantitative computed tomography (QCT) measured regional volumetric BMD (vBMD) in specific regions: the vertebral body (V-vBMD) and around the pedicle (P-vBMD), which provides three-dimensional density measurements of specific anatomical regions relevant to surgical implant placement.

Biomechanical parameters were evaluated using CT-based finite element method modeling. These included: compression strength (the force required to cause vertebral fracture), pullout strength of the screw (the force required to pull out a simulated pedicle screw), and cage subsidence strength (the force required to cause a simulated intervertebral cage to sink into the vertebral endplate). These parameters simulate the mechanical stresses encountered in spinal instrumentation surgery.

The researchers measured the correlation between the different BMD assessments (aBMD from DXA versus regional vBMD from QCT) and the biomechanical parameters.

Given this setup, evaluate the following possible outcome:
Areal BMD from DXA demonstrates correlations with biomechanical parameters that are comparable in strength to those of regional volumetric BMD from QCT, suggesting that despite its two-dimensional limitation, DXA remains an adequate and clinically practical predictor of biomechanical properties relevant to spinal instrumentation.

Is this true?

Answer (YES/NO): NO